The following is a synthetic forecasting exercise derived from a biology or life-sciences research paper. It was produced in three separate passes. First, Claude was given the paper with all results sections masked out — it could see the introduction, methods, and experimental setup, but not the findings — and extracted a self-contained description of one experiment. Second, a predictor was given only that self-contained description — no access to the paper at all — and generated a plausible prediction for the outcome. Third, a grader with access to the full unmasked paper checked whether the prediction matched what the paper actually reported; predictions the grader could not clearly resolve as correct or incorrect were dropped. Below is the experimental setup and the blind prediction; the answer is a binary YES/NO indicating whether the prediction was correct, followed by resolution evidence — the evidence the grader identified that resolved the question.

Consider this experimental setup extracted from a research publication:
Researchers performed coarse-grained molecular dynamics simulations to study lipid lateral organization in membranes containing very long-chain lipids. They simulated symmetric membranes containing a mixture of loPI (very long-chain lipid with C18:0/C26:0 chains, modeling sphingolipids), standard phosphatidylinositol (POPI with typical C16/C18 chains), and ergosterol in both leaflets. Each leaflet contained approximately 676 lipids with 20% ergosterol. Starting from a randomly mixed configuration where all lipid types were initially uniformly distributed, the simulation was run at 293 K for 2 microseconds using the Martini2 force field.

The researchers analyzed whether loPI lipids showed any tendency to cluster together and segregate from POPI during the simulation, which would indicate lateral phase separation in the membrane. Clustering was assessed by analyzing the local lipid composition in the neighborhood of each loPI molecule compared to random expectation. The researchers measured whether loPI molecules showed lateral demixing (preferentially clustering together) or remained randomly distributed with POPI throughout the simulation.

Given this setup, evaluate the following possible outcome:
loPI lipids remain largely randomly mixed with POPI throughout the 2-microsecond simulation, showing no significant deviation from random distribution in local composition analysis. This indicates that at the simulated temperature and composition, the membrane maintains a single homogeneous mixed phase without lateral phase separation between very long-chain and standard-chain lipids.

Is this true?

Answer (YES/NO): NO